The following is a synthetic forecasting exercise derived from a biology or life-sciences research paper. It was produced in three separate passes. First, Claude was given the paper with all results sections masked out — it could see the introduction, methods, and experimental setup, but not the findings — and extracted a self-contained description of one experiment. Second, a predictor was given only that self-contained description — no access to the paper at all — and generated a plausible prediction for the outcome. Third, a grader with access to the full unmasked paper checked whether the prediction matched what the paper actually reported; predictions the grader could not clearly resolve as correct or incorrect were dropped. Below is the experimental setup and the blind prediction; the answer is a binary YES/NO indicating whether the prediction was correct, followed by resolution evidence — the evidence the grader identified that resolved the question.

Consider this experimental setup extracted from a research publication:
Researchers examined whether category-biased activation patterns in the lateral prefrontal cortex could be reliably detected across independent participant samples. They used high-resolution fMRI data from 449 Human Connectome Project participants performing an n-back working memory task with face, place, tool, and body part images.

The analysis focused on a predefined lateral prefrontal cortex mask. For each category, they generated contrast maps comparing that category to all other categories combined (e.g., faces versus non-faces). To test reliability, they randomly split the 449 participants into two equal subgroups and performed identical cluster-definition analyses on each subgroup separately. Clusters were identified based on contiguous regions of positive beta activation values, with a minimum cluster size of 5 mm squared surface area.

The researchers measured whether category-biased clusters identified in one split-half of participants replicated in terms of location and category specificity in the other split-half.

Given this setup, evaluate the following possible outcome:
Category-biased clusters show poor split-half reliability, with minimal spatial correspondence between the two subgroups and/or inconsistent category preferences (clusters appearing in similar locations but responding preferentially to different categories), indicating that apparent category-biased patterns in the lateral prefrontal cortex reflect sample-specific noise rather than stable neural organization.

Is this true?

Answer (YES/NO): NO